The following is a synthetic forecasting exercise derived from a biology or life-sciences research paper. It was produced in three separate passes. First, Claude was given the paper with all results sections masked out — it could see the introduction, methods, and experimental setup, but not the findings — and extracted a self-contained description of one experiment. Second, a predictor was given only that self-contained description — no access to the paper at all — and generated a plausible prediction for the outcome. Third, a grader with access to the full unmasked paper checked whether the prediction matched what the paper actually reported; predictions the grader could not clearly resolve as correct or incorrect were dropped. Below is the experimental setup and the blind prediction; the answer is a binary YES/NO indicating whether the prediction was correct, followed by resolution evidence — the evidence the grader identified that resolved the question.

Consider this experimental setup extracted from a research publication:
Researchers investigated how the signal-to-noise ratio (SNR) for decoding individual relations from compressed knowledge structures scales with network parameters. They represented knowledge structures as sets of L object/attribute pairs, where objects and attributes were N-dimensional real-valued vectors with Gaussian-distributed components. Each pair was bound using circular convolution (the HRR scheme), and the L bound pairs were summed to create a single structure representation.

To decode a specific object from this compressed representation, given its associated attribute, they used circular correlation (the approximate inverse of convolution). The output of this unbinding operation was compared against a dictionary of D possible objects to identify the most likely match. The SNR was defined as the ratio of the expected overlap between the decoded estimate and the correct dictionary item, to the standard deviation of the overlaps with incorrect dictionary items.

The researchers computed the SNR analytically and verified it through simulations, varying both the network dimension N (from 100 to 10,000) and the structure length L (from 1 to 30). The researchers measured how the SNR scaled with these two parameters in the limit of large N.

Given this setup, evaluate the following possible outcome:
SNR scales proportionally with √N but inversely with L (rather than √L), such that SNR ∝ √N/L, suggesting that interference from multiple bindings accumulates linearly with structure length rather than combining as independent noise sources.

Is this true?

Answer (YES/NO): NO